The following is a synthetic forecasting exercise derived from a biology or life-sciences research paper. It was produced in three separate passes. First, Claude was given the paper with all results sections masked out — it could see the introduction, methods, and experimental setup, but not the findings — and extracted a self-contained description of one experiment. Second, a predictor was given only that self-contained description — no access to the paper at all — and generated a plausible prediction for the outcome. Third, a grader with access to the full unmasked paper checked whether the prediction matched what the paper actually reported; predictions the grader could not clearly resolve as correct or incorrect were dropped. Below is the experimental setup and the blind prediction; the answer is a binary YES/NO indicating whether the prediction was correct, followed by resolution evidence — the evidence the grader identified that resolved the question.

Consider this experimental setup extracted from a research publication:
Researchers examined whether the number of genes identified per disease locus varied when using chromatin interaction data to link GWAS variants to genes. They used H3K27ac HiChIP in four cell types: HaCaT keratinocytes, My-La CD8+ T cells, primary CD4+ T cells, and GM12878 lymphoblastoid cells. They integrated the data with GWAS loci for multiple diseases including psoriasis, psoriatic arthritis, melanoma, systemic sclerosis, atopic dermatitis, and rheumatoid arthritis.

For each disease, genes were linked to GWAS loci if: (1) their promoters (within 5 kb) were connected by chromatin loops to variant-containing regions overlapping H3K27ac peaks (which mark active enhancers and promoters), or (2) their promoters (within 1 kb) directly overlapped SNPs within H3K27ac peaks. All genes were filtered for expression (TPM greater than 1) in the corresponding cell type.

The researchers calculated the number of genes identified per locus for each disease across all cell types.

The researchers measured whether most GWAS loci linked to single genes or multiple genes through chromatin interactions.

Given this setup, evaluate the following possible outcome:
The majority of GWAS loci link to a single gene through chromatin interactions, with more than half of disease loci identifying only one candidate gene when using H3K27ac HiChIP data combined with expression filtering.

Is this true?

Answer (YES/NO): NO